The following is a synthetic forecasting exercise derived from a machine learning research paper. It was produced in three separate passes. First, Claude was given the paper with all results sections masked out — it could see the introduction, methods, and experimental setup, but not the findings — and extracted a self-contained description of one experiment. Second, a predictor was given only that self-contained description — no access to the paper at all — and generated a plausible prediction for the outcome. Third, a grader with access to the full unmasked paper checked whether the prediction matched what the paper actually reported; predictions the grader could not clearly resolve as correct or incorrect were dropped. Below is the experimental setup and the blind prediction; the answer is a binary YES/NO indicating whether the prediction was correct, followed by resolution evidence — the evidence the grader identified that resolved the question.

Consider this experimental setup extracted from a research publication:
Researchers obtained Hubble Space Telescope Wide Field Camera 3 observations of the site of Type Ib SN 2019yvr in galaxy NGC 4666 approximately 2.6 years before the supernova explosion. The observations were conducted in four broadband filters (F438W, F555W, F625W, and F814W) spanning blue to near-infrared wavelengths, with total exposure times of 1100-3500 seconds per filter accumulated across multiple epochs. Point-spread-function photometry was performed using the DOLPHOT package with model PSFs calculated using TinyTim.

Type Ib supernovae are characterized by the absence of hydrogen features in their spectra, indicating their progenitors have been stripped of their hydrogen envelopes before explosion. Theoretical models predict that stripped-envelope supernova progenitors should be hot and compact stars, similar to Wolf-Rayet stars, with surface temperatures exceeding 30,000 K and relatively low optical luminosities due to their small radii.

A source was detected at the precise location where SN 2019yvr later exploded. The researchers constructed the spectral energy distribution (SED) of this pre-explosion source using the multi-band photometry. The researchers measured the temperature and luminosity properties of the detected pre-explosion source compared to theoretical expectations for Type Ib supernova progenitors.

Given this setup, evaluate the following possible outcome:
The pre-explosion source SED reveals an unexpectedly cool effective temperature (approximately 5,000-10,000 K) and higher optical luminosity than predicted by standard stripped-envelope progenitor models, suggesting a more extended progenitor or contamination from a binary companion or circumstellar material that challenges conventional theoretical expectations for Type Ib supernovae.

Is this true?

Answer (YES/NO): YES